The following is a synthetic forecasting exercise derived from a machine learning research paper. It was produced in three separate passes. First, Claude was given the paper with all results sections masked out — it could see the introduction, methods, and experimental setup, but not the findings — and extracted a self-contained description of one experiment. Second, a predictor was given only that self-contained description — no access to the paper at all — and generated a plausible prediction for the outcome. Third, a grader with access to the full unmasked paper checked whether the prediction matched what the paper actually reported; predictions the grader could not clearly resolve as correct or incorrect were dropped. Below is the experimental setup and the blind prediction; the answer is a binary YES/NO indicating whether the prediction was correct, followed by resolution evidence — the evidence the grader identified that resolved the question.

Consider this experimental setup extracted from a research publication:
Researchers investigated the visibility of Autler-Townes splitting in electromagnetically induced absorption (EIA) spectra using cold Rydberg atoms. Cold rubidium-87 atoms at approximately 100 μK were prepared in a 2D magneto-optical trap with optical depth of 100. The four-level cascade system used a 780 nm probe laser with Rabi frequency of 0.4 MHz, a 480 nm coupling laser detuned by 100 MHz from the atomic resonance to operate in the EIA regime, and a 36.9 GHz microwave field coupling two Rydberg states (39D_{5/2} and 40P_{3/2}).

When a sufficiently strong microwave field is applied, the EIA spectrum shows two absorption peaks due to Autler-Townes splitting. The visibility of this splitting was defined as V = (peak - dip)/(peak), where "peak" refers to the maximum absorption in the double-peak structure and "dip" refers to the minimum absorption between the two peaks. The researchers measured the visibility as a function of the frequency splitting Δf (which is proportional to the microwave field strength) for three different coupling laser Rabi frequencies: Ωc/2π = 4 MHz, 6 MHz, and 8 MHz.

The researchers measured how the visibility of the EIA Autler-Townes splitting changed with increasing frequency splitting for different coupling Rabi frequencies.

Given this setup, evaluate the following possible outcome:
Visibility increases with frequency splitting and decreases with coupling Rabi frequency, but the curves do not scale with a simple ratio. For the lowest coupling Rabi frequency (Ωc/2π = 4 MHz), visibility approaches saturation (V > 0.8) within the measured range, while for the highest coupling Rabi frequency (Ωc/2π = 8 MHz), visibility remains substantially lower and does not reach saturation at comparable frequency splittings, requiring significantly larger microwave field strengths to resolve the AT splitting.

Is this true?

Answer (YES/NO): NO